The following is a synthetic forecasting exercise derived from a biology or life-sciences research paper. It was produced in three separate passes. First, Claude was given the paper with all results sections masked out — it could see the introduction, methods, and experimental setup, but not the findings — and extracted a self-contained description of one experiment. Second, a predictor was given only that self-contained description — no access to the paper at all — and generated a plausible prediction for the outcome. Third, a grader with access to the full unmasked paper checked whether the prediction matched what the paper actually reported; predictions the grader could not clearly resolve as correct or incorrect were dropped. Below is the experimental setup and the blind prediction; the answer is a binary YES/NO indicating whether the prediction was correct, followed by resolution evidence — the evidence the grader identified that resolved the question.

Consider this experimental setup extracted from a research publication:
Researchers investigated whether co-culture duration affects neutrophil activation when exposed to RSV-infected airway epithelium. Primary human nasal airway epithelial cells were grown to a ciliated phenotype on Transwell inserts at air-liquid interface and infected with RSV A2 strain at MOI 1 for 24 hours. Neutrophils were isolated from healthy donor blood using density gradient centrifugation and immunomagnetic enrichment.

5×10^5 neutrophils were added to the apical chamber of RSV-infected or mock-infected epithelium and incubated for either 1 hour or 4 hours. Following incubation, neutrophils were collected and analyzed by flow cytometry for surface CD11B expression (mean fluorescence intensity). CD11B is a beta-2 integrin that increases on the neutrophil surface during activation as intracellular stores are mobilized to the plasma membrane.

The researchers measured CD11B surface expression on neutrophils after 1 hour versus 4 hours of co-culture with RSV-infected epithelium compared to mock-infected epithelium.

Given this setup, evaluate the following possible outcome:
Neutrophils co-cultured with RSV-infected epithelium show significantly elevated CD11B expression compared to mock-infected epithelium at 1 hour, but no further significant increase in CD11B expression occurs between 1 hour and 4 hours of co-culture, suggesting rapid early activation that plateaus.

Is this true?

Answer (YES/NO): NO